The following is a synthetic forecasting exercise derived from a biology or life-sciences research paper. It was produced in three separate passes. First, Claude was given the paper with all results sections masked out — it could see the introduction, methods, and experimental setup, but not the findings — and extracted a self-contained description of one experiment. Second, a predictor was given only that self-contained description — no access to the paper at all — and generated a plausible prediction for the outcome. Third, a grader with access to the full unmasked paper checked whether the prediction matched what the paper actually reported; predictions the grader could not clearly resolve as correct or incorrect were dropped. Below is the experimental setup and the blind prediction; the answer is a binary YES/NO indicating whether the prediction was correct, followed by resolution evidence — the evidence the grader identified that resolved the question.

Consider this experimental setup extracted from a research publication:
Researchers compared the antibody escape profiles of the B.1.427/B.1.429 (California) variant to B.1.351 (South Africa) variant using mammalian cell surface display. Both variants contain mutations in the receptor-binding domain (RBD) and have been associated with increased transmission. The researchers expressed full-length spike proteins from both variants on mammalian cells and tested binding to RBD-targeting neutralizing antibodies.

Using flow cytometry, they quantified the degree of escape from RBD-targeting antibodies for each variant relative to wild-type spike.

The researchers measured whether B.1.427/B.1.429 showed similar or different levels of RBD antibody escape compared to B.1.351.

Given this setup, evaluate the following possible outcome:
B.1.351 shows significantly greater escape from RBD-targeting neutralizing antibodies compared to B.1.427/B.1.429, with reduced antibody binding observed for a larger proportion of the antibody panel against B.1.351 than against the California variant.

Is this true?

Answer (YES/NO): YES